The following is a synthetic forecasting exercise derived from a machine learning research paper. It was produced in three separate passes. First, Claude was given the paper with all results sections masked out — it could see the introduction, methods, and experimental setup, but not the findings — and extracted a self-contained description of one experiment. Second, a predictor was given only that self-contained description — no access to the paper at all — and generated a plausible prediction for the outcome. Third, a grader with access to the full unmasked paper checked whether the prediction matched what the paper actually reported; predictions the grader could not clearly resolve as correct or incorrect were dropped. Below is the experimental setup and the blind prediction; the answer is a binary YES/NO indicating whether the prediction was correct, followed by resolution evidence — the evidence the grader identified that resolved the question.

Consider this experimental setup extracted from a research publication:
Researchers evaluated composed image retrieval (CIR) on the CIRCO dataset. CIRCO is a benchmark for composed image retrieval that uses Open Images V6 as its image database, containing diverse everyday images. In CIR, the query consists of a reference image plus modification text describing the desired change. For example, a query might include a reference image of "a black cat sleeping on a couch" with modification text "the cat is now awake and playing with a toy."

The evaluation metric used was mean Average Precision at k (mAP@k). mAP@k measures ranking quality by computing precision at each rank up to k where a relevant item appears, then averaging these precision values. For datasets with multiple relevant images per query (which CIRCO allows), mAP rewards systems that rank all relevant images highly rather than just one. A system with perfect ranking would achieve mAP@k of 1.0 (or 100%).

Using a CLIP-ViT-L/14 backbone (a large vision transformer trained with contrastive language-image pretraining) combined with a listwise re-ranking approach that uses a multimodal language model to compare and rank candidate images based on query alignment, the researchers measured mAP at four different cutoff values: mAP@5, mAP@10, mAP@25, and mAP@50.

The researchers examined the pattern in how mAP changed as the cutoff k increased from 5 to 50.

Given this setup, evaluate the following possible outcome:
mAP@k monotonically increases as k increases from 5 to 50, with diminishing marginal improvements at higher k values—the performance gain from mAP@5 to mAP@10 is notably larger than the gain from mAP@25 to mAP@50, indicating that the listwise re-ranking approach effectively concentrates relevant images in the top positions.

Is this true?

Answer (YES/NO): NO